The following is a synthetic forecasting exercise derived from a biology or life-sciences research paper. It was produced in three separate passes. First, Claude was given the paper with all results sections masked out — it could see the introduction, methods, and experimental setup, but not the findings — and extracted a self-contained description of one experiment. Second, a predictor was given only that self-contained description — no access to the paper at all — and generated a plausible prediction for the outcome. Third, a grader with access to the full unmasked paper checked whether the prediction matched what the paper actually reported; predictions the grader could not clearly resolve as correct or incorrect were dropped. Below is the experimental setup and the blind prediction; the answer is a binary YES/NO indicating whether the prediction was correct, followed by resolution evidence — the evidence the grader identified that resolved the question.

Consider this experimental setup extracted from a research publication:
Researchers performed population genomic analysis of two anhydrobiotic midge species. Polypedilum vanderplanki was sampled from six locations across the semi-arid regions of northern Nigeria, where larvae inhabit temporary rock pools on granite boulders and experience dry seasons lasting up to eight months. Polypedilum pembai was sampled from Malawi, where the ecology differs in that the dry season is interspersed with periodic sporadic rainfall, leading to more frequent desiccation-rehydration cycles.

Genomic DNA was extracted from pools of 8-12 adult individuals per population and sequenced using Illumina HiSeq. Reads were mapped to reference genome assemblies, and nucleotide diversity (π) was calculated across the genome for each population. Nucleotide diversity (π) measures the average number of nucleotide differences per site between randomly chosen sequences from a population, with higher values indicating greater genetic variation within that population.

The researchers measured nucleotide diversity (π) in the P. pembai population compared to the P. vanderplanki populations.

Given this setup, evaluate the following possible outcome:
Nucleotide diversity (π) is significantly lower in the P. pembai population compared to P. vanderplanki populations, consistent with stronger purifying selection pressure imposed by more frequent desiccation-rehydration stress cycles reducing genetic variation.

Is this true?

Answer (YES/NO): NO